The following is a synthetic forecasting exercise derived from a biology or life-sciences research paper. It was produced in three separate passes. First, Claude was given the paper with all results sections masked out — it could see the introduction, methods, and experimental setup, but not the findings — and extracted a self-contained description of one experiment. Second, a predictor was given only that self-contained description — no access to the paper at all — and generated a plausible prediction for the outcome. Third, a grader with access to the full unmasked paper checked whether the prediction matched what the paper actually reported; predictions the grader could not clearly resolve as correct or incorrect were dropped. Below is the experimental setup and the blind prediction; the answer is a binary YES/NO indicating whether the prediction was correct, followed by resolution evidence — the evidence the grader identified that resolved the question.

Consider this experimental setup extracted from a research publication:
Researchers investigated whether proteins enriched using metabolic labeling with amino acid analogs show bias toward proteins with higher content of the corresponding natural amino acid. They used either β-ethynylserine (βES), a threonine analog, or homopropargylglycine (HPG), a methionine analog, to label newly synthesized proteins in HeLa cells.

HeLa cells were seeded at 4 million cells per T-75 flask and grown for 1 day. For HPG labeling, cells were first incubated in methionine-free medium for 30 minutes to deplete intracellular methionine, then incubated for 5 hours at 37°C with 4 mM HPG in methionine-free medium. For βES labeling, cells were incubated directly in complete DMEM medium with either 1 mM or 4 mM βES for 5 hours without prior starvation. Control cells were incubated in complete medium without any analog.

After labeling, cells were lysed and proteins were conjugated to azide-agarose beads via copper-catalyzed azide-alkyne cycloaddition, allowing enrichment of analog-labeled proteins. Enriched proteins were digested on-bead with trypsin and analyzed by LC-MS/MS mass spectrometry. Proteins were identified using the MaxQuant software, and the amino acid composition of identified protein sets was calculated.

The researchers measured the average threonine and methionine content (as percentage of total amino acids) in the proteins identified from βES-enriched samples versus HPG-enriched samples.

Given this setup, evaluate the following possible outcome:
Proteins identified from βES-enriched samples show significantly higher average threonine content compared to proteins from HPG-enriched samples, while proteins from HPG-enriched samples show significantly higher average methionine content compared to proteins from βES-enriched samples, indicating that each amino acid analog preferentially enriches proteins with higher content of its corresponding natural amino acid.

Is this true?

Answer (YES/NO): NO